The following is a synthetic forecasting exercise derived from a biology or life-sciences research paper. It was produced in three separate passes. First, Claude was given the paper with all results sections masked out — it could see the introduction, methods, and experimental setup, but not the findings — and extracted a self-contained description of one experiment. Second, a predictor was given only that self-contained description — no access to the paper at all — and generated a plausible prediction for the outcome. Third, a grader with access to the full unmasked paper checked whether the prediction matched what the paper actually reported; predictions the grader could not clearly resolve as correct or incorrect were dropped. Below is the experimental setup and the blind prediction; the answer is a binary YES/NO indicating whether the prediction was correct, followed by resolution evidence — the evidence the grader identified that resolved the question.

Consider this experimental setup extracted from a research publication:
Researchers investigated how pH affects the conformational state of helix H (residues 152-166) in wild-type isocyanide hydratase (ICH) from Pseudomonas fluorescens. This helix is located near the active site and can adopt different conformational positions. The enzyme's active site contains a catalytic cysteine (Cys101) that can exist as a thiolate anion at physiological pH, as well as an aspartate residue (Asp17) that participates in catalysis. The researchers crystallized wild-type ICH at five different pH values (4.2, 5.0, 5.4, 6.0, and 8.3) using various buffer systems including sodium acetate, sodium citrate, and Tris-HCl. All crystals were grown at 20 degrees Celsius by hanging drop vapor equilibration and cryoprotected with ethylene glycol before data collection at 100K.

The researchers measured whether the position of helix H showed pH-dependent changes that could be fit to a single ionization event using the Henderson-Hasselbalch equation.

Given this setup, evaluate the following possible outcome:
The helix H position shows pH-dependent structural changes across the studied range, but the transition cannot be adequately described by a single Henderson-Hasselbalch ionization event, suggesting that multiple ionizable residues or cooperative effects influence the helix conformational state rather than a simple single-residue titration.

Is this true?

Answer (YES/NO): NO